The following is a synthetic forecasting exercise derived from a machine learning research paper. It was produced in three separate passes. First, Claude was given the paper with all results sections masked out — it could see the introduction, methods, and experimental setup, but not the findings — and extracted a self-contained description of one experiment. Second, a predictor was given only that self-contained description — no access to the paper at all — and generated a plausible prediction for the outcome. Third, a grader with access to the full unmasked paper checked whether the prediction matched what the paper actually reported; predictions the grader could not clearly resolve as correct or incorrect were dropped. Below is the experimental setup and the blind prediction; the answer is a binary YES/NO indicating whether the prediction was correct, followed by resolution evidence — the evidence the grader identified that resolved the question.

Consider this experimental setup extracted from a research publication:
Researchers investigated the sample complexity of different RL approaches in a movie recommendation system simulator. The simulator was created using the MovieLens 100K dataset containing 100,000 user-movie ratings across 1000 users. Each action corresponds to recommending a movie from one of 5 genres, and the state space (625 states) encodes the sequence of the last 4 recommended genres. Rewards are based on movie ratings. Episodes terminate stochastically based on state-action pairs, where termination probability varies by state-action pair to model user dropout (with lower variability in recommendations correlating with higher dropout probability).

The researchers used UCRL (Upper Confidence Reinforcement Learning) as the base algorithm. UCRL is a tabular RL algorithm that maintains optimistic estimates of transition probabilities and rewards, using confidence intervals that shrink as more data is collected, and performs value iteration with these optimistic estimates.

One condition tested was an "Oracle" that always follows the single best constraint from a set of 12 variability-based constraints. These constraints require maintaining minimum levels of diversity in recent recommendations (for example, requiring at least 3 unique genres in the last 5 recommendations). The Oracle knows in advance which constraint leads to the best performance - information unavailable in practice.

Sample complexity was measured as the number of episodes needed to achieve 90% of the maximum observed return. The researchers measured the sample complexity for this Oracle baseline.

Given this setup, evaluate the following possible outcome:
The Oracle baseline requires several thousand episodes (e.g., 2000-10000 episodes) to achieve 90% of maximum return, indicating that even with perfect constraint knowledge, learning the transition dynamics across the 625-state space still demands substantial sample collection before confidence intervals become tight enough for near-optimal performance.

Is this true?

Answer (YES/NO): NO